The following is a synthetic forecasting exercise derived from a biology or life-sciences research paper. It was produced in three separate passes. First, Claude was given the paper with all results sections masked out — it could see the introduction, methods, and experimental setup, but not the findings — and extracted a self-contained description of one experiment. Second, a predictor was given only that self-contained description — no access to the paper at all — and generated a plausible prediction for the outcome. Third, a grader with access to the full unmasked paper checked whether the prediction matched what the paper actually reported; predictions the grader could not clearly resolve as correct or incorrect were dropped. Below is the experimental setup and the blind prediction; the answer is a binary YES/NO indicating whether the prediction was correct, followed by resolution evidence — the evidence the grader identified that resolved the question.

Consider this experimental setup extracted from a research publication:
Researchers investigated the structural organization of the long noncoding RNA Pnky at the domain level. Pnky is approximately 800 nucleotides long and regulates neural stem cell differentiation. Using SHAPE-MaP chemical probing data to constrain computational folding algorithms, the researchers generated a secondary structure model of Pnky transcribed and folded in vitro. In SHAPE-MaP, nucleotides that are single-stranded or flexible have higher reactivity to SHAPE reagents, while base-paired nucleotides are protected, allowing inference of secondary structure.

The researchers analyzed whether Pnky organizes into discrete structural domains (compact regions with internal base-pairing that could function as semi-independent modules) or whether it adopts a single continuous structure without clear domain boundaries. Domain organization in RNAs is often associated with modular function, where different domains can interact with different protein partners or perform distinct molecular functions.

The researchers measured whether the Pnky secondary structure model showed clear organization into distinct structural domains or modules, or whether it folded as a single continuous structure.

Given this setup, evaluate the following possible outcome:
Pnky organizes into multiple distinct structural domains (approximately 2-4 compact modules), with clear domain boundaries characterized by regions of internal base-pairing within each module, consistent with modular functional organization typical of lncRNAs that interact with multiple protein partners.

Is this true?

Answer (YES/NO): NO